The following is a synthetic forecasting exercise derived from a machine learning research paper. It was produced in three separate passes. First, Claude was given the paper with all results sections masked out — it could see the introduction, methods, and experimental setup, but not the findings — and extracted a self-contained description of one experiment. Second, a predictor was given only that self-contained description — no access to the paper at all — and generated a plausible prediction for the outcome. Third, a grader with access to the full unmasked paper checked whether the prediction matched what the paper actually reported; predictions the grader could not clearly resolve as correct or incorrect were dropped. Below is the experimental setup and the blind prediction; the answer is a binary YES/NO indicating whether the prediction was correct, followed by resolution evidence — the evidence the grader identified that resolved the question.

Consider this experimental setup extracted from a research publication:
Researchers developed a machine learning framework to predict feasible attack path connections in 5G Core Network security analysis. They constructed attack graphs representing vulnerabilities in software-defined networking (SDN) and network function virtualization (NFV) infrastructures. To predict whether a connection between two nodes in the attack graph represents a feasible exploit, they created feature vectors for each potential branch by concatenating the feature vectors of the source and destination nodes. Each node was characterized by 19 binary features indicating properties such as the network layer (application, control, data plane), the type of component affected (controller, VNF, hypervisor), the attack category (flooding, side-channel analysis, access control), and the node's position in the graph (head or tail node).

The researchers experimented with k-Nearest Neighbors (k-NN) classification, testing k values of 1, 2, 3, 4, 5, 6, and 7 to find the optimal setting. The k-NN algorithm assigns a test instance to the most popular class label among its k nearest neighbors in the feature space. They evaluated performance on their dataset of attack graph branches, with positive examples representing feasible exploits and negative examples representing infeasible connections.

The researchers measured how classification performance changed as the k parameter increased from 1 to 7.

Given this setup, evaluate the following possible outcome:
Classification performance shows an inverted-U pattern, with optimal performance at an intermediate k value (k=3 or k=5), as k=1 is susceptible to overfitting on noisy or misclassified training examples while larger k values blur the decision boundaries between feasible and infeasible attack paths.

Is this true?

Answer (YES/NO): YES